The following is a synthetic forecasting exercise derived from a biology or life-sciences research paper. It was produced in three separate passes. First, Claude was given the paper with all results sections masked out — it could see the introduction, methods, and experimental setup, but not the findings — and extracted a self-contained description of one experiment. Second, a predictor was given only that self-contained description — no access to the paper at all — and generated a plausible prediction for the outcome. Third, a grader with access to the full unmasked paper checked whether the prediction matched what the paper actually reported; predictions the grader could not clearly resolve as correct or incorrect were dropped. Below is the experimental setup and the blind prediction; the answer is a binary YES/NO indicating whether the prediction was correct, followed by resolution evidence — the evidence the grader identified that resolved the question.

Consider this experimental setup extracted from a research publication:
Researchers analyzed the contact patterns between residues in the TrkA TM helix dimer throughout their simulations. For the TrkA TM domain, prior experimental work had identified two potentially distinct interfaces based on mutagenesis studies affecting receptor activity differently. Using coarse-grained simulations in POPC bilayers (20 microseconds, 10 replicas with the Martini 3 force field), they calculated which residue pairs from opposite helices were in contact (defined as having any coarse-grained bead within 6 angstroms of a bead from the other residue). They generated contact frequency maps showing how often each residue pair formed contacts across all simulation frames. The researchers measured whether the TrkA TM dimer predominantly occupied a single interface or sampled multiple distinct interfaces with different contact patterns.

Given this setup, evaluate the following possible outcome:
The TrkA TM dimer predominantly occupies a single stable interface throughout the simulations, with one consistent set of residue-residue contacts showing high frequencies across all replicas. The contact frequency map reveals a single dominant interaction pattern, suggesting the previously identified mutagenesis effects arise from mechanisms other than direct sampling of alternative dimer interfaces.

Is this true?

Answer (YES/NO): NO